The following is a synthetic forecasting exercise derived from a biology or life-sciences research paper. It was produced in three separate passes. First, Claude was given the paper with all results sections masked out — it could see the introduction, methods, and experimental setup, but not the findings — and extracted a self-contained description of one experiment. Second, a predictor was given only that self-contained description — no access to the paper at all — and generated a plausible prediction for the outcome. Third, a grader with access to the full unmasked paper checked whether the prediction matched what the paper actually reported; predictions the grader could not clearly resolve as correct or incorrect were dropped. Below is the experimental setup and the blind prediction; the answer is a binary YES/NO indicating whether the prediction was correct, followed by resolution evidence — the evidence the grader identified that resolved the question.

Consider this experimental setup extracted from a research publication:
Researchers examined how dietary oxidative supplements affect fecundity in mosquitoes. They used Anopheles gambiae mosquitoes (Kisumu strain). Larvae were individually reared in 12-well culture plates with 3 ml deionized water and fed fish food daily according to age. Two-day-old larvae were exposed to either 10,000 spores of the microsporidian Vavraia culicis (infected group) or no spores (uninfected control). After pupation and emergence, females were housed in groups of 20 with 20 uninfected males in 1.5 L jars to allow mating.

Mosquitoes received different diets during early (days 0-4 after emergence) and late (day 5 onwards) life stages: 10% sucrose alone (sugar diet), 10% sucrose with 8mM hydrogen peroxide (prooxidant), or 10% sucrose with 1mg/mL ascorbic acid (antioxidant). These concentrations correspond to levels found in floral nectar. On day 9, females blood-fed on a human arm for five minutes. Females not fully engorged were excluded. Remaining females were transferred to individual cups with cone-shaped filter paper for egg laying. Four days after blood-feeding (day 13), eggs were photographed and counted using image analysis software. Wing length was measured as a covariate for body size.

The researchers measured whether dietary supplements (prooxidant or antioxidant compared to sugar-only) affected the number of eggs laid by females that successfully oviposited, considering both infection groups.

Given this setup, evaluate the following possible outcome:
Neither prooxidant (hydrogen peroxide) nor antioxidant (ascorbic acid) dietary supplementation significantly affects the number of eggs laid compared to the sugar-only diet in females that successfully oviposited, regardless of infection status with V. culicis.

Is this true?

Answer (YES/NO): NO